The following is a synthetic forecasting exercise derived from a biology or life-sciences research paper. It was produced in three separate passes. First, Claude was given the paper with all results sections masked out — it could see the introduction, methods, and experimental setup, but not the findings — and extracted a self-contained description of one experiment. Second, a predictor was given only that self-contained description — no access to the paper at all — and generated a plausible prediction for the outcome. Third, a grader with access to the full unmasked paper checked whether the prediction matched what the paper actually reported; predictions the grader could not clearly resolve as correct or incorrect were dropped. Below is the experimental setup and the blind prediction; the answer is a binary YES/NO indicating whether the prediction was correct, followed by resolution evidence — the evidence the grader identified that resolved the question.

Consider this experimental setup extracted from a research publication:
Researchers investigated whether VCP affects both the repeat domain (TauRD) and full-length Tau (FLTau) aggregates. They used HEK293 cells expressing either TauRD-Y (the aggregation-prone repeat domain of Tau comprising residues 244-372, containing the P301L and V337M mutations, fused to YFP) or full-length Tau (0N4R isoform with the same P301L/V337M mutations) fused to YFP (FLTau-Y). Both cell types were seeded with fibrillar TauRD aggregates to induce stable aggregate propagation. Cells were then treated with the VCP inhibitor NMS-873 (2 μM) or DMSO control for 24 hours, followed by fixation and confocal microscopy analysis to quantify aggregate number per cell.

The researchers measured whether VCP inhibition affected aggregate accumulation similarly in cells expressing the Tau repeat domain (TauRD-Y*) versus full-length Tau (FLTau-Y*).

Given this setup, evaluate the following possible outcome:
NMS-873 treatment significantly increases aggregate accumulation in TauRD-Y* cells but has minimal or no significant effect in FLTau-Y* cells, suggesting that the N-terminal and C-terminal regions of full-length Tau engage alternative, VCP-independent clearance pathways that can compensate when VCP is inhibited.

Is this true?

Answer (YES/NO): NO